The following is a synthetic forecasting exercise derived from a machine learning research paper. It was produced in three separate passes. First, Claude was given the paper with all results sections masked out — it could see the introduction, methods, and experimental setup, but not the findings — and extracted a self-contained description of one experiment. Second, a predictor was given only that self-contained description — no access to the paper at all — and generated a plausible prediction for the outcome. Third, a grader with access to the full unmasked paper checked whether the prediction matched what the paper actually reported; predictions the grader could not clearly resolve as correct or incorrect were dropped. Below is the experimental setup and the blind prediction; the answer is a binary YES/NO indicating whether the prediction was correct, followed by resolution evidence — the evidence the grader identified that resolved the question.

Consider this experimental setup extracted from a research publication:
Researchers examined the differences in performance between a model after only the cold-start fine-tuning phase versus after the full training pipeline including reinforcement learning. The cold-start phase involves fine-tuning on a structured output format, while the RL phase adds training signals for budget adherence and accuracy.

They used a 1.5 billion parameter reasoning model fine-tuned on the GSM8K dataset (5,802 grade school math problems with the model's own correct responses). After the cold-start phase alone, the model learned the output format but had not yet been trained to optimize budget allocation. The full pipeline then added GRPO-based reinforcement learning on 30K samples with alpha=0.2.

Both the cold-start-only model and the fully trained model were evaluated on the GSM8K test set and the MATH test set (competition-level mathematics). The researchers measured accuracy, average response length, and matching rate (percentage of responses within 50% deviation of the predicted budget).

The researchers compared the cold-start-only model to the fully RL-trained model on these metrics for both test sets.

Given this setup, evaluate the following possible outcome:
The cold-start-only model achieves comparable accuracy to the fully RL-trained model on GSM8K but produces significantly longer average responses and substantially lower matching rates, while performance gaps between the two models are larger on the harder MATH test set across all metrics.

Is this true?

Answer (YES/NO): NO